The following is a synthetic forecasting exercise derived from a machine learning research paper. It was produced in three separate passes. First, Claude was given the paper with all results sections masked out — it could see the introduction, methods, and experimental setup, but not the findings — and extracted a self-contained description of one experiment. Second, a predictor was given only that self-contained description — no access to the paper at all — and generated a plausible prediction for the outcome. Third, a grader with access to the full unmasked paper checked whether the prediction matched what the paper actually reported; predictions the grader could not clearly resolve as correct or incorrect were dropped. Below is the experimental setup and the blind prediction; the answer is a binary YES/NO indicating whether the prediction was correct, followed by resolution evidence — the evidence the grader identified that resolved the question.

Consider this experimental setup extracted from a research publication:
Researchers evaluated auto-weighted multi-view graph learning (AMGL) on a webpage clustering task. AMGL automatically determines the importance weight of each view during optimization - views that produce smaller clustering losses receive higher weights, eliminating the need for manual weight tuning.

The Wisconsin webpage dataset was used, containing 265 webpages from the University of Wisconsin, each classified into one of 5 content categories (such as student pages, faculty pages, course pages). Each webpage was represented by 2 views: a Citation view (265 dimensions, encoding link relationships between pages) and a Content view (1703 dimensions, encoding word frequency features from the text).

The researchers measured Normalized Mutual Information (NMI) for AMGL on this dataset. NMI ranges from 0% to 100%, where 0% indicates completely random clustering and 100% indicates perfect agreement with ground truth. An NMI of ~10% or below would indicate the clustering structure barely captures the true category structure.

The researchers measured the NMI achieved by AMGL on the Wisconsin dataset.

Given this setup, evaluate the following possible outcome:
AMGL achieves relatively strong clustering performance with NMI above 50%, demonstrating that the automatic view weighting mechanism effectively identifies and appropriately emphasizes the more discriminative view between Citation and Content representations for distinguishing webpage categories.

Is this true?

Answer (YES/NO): NO